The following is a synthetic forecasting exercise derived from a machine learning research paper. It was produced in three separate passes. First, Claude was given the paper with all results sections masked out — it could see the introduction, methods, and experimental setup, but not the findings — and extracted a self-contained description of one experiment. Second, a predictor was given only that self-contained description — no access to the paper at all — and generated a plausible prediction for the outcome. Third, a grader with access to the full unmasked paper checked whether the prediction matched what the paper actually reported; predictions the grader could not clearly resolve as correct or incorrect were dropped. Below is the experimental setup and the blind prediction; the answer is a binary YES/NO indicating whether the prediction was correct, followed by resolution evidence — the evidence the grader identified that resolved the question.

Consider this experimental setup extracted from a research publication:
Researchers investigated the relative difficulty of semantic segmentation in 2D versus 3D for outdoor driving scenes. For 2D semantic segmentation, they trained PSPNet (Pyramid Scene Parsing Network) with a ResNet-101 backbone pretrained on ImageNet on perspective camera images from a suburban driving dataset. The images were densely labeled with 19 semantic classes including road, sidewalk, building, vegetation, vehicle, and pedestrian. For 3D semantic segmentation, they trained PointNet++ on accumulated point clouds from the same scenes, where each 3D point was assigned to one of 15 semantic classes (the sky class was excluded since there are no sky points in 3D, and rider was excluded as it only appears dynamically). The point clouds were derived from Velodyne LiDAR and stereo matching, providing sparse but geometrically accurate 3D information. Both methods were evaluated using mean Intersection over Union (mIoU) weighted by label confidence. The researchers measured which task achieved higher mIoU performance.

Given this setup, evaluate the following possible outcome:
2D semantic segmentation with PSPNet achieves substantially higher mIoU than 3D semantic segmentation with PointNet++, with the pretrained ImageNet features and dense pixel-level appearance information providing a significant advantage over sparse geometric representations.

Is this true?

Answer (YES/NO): YES